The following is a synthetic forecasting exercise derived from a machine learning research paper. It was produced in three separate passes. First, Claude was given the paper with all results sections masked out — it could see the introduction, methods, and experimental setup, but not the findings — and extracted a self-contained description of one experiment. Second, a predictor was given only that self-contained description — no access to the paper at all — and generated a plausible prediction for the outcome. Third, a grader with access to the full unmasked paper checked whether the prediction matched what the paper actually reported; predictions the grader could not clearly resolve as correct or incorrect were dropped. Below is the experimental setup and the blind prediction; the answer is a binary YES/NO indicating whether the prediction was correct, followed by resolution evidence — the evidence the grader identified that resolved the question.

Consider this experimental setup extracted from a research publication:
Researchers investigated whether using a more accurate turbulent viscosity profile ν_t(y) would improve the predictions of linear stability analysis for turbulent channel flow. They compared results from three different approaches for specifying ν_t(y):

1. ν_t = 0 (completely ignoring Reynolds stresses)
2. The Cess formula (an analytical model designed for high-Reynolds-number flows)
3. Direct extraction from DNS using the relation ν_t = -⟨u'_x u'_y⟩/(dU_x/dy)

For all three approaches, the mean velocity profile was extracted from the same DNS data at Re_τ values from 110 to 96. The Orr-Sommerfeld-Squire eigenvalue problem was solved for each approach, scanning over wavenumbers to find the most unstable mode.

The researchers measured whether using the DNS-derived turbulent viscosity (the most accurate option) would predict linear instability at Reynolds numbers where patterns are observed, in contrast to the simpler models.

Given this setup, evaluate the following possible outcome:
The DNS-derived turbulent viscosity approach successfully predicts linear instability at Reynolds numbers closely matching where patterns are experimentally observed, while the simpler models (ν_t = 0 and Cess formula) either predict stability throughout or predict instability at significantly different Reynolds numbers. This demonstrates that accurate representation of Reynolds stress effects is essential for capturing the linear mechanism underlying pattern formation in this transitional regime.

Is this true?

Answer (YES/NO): NO